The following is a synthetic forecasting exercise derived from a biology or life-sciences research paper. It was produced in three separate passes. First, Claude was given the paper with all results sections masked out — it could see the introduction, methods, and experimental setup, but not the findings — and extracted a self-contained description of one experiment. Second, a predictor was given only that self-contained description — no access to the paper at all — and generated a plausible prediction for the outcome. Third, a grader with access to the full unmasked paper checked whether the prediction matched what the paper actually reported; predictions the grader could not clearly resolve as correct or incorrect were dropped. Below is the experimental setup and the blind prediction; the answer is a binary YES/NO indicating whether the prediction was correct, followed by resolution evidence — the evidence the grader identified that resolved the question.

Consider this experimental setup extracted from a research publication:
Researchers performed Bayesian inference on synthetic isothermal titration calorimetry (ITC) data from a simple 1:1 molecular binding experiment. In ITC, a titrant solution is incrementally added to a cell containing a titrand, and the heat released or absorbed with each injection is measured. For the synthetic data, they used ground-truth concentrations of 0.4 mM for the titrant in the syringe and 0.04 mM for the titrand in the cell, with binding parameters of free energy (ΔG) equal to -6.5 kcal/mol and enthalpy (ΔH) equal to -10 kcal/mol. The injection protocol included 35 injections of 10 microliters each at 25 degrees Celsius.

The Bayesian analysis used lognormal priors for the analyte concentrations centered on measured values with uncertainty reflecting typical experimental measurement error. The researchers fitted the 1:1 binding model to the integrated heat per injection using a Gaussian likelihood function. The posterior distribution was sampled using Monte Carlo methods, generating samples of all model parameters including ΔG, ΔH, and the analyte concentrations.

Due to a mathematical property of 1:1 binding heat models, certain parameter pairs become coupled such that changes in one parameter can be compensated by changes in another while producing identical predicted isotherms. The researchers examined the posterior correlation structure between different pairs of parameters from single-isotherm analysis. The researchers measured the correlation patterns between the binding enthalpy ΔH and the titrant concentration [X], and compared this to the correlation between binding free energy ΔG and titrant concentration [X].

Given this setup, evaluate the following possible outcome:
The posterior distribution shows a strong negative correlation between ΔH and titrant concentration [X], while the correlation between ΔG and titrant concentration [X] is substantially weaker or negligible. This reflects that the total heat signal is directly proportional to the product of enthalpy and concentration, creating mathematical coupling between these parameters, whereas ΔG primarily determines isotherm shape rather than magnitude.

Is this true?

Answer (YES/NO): YES